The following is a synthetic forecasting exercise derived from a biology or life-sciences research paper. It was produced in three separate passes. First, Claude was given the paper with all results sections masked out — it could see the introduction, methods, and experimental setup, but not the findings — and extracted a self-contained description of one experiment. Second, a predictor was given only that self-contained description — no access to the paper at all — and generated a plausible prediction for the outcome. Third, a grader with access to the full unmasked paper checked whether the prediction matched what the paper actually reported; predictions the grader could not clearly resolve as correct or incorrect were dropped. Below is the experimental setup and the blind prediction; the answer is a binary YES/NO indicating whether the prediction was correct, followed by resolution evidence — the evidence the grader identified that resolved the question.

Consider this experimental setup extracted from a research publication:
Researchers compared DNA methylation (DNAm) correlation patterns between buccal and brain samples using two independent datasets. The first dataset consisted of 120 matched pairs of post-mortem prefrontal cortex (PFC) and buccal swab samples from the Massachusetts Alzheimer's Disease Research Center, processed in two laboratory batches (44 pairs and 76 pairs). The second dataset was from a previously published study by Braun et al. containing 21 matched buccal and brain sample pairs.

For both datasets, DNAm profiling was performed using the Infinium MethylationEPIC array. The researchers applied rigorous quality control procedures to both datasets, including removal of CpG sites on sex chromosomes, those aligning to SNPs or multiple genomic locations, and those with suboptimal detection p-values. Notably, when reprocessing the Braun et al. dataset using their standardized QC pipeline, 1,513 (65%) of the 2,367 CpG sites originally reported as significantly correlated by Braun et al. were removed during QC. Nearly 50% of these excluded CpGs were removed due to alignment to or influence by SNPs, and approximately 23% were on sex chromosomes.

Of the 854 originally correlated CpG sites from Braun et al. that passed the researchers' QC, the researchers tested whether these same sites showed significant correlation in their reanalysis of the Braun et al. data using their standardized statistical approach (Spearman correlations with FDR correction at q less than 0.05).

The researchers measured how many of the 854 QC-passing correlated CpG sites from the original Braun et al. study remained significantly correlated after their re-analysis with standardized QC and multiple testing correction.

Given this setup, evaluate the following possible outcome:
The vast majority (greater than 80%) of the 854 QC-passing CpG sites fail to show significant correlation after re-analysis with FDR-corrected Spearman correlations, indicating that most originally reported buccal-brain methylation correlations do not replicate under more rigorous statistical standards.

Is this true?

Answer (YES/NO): NO